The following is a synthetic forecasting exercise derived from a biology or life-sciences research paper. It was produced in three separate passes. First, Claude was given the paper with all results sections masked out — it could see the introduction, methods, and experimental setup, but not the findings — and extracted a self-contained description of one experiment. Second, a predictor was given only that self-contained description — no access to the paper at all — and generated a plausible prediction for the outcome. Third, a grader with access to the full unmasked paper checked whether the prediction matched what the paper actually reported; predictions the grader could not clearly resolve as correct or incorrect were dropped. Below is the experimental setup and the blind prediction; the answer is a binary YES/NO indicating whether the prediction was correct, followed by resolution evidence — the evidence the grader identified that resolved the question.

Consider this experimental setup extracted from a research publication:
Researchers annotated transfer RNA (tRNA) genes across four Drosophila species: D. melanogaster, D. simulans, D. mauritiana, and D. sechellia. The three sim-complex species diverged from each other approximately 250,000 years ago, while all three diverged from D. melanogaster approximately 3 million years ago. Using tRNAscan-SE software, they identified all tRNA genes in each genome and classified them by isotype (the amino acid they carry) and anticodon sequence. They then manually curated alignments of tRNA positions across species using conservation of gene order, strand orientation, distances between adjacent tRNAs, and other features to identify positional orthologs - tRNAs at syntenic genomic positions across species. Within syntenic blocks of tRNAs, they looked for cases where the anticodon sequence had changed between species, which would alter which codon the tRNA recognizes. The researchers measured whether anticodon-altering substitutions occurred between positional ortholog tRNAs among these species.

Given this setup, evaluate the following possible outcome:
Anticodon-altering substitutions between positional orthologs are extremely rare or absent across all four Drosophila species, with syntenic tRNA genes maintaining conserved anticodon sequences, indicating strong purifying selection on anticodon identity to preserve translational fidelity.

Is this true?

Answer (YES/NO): NO